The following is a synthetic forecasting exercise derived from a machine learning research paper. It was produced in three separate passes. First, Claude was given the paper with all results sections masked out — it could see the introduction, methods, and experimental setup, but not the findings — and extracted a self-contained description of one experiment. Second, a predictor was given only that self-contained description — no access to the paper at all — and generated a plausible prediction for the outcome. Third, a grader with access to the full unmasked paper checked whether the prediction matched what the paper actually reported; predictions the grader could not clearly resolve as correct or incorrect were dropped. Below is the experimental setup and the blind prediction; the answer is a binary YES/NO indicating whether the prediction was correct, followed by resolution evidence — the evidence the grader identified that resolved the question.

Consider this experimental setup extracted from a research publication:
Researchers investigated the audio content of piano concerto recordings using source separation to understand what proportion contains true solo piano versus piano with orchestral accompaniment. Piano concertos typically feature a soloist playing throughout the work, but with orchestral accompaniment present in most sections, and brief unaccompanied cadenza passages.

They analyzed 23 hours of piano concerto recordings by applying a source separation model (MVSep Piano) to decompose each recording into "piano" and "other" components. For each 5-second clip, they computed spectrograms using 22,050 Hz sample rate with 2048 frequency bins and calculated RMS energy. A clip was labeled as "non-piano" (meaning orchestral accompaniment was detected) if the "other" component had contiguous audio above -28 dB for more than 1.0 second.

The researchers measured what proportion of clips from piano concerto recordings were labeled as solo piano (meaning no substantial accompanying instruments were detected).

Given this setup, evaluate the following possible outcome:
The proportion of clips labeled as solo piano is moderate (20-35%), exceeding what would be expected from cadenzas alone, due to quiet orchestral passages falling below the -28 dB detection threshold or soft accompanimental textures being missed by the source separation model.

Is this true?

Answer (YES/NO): NO